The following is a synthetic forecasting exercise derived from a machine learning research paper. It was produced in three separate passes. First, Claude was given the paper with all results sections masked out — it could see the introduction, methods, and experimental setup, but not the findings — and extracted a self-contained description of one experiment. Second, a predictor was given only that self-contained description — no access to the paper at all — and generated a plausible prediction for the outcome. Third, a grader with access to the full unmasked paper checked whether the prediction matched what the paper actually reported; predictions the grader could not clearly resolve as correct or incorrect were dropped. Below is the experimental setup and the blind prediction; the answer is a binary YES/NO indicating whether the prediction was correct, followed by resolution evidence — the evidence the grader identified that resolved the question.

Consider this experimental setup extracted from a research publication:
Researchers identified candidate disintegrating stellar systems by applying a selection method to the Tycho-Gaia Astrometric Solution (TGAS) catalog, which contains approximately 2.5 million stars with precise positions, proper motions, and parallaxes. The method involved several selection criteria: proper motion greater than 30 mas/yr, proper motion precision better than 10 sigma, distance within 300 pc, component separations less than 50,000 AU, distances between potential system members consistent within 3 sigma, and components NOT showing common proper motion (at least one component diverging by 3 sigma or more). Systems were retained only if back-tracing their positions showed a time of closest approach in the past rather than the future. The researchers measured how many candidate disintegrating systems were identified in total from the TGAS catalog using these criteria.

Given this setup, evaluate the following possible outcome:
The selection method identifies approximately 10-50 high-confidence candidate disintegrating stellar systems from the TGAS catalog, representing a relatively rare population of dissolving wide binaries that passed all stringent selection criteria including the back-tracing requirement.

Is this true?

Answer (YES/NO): YES